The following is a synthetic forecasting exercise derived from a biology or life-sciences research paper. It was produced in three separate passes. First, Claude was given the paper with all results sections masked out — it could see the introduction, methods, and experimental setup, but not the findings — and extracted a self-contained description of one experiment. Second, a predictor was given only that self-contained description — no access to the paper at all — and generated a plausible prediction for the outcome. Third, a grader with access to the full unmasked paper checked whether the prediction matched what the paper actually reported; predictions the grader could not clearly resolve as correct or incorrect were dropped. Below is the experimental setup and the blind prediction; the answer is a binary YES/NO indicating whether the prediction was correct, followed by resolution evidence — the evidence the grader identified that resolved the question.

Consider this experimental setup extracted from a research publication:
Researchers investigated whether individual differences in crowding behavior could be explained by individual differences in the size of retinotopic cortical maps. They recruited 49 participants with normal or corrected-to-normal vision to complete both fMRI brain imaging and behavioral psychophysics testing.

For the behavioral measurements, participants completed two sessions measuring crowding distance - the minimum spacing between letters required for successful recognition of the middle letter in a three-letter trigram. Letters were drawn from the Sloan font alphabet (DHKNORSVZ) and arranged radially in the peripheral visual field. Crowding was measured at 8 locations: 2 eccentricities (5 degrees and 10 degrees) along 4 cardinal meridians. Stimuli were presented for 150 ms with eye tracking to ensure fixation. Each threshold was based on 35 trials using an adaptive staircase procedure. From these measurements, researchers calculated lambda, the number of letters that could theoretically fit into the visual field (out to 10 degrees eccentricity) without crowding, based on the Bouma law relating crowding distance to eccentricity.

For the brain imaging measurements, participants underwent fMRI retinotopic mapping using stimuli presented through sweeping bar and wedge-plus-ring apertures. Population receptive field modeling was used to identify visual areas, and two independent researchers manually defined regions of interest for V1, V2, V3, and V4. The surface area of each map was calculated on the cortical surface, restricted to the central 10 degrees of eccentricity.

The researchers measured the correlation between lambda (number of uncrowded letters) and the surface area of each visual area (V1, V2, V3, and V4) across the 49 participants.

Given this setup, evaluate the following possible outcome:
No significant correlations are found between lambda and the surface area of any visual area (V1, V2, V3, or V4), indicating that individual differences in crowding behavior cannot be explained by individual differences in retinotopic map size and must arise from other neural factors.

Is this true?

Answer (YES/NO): NO